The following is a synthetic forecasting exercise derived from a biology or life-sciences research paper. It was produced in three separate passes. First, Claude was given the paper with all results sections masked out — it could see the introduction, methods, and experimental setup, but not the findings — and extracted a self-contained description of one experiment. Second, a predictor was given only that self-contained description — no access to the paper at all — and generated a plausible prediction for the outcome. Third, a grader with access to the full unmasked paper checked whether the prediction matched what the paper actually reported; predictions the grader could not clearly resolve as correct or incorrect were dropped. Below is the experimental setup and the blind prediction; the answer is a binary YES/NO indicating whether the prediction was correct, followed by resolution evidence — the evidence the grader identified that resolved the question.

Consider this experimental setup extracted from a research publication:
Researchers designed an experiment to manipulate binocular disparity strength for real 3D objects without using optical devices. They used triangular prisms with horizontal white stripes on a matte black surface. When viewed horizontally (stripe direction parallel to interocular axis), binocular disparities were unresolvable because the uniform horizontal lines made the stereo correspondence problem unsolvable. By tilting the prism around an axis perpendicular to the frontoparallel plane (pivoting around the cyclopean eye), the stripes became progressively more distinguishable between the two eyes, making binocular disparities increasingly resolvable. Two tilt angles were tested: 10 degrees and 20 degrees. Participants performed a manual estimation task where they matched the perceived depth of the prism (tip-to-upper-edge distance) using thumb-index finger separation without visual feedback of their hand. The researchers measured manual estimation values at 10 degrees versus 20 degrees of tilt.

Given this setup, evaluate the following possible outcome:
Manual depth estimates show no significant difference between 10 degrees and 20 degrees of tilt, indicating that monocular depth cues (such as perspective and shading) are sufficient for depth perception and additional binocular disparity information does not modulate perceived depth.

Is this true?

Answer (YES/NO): NO